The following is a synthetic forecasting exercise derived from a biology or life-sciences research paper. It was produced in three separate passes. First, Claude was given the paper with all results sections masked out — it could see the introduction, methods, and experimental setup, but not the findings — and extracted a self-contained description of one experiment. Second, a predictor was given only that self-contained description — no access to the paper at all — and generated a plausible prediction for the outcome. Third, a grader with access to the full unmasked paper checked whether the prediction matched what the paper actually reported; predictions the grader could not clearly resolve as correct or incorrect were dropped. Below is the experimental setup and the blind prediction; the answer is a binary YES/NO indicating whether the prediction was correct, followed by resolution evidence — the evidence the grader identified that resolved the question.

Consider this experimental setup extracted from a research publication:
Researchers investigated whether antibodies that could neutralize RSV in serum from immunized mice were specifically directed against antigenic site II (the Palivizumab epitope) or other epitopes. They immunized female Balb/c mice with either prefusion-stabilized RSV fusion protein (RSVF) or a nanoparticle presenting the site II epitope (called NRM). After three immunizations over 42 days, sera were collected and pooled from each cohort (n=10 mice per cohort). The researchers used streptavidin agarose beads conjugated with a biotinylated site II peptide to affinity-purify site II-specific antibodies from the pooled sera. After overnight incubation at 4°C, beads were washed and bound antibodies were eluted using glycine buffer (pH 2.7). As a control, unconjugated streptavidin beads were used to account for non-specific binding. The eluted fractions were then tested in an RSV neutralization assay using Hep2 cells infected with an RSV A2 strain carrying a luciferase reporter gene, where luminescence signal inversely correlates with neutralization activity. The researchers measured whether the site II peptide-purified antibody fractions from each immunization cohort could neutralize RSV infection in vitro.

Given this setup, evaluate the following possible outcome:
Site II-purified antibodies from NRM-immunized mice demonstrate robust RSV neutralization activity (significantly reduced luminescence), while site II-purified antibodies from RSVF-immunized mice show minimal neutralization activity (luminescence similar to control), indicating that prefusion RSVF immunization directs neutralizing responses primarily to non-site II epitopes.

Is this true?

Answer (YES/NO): NO